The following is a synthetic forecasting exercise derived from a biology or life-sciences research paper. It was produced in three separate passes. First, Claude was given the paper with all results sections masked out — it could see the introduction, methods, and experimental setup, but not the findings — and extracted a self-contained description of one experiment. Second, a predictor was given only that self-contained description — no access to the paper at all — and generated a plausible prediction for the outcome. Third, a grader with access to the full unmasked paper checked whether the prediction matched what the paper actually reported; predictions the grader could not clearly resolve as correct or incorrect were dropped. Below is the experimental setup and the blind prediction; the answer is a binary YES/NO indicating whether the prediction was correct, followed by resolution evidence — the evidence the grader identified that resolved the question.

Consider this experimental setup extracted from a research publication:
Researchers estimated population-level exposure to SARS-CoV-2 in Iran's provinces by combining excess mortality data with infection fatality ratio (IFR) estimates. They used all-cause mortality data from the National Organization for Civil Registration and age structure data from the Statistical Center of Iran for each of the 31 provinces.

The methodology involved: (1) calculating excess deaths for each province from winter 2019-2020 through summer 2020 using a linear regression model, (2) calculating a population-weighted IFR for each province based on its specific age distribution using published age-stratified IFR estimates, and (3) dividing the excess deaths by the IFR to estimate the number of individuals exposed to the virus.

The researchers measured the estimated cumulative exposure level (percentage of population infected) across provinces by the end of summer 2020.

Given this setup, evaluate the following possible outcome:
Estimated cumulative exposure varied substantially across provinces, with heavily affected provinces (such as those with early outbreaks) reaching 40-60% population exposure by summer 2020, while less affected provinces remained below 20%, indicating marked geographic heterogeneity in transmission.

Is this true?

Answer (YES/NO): NO